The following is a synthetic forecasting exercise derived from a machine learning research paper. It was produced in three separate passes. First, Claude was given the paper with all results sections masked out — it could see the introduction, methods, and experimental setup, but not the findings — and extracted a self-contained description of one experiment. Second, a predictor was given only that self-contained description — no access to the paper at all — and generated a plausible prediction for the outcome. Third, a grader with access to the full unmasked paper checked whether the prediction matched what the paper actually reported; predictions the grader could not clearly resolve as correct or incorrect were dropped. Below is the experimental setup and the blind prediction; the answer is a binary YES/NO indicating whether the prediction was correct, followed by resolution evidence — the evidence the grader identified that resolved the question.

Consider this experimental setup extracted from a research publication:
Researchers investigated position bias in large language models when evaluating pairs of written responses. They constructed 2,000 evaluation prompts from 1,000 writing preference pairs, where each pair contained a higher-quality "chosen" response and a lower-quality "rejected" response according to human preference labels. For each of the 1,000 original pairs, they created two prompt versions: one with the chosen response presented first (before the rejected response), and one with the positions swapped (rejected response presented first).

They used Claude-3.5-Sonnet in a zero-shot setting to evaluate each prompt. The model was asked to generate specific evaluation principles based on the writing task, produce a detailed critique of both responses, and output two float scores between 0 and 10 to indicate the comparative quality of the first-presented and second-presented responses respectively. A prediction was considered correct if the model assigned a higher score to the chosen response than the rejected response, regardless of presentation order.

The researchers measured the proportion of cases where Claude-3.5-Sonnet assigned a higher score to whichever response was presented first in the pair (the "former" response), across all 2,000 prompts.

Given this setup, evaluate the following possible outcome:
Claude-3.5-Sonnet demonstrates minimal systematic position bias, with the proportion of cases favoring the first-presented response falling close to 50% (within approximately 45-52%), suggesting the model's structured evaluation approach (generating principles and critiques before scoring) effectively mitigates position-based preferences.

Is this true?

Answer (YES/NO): NO